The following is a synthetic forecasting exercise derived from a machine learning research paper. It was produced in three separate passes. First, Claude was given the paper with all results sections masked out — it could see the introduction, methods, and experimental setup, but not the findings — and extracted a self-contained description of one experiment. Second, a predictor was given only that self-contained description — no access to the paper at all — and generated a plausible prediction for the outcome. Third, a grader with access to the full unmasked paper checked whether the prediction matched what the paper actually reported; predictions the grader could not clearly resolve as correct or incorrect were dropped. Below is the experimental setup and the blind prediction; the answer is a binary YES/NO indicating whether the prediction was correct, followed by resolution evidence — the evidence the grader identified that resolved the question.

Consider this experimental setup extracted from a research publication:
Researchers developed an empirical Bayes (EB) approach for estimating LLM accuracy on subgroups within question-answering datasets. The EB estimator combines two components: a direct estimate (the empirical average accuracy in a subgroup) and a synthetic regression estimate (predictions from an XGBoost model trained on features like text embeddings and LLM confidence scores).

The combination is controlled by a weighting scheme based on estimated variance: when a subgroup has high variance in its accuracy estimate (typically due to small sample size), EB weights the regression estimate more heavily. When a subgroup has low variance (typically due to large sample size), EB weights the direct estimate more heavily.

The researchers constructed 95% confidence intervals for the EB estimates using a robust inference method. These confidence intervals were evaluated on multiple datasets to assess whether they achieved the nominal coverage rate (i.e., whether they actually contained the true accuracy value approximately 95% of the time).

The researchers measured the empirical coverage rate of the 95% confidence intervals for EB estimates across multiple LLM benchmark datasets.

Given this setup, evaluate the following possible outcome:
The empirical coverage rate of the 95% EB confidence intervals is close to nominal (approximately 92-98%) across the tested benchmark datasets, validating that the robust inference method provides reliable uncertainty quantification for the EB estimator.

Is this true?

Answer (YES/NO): NO